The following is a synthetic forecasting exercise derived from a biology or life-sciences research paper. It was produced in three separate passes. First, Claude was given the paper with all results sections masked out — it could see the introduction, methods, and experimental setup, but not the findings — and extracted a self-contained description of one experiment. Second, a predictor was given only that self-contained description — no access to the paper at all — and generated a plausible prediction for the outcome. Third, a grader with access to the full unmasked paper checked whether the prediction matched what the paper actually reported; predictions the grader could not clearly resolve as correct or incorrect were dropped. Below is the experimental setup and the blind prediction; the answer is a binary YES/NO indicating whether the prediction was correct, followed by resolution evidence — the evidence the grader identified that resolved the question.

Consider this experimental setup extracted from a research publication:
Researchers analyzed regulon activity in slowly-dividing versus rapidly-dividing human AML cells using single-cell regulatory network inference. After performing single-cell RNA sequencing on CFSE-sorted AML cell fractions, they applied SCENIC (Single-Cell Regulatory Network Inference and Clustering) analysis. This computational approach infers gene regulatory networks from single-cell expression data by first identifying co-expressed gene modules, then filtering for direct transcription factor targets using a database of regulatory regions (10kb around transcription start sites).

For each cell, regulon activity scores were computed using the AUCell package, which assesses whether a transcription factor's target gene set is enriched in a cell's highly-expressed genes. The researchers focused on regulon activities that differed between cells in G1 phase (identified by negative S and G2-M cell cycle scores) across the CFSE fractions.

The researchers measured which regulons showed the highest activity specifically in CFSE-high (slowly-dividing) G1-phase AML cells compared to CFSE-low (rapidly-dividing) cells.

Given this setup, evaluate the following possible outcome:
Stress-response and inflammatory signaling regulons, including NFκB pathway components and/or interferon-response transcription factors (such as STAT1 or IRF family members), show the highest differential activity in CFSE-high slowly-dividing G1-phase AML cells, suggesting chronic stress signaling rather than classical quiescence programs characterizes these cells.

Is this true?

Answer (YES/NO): NO